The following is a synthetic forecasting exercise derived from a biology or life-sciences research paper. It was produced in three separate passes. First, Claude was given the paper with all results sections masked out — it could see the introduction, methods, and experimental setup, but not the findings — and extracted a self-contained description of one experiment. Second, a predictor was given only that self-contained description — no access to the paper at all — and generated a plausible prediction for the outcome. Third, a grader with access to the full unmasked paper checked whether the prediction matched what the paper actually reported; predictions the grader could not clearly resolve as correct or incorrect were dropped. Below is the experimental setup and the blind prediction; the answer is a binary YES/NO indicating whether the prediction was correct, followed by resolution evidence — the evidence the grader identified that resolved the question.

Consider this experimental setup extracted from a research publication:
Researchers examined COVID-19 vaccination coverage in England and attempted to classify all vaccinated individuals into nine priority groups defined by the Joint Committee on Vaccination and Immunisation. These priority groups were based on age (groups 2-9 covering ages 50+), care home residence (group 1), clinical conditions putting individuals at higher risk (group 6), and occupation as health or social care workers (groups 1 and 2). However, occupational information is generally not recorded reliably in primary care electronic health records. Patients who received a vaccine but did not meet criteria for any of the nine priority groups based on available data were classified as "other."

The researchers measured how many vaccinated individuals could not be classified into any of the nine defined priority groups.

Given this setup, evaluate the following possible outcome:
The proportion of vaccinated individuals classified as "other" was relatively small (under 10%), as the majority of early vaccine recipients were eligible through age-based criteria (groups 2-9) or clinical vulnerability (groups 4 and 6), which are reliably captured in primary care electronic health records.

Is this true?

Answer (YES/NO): NO